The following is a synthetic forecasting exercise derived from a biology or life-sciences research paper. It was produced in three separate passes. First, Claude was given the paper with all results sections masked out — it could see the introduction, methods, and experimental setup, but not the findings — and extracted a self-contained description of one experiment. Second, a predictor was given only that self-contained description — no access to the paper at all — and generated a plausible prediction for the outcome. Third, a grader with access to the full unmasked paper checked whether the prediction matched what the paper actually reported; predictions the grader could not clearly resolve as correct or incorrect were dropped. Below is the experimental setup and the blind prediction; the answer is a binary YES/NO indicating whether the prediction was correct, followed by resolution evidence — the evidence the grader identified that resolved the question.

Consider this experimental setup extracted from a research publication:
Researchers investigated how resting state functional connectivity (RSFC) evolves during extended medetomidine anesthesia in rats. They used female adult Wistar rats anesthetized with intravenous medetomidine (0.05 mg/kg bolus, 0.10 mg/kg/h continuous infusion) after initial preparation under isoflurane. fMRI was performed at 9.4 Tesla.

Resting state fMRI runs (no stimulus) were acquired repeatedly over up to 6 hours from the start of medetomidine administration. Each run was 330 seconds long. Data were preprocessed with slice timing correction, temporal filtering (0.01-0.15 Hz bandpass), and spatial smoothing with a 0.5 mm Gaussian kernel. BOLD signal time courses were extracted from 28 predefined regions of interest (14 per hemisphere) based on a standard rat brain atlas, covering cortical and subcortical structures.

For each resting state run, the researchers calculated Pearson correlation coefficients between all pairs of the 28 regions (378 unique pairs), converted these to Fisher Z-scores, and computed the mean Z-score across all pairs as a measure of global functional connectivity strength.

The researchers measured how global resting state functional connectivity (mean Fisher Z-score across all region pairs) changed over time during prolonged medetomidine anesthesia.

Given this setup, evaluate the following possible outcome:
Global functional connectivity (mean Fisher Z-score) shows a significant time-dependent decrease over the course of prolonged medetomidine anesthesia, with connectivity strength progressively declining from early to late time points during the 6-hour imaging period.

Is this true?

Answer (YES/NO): NO